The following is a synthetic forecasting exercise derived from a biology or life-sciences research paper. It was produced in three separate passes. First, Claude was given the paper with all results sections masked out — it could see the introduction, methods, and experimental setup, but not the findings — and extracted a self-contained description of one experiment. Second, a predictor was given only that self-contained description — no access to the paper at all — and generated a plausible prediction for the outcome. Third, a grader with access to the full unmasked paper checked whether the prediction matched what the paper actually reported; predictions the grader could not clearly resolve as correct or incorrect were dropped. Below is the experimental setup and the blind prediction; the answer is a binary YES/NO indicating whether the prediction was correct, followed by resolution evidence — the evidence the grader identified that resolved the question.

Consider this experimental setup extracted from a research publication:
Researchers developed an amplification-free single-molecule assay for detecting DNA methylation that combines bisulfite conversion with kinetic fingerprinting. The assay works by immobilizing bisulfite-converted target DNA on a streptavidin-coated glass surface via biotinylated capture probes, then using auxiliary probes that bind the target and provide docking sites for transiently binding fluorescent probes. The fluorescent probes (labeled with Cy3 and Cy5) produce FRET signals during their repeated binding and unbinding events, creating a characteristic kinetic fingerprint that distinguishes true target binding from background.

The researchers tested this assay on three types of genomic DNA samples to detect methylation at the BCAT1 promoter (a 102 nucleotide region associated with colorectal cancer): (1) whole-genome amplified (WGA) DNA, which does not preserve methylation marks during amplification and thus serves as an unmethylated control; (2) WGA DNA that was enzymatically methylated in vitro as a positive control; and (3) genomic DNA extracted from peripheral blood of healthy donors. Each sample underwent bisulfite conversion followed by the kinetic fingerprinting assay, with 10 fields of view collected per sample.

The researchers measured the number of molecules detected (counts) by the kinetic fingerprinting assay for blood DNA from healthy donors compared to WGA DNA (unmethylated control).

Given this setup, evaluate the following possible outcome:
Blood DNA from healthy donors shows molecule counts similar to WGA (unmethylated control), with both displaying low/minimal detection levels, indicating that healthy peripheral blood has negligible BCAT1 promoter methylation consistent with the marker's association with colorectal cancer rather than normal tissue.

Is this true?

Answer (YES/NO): NO